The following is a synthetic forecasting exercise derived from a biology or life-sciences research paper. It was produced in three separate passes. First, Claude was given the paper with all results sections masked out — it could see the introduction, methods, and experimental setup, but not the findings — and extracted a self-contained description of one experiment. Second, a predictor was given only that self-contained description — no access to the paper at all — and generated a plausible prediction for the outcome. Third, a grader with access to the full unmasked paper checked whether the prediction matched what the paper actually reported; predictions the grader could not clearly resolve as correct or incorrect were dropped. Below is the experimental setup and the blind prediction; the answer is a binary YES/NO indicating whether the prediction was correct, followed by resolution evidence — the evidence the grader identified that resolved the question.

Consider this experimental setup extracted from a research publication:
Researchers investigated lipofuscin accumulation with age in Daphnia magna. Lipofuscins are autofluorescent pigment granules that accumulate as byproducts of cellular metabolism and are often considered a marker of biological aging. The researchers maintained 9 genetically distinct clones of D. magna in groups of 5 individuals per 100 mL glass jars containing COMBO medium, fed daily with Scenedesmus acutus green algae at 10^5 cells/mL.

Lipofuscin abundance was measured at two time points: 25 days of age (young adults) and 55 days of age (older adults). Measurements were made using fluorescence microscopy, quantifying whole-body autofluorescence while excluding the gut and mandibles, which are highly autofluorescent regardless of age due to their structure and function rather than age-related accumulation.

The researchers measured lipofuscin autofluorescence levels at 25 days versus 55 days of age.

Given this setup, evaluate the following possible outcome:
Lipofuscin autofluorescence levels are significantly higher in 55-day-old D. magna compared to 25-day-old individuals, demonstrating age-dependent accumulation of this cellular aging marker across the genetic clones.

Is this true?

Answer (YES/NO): YES